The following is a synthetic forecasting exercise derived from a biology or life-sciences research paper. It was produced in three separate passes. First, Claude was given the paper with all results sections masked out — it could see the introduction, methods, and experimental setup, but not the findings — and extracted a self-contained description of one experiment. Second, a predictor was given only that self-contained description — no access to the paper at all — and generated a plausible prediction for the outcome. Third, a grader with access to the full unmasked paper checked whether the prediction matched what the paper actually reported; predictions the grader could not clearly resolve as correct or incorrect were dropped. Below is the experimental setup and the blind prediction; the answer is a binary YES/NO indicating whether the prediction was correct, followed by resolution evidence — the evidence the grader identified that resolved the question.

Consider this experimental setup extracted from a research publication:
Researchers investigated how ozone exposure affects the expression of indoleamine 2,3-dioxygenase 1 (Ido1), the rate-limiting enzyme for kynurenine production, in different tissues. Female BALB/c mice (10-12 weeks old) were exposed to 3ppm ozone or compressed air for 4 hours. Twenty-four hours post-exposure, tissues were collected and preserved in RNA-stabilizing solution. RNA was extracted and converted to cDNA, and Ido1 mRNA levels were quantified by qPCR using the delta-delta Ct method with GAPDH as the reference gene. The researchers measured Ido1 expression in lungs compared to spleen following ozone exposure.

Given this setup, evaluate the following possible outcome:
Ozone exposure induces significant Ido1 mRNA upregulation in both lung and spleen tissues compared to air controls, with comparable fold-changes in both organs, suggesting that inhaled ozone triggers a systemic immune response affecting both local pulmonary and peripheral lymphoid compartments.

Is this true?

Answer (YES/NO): NO